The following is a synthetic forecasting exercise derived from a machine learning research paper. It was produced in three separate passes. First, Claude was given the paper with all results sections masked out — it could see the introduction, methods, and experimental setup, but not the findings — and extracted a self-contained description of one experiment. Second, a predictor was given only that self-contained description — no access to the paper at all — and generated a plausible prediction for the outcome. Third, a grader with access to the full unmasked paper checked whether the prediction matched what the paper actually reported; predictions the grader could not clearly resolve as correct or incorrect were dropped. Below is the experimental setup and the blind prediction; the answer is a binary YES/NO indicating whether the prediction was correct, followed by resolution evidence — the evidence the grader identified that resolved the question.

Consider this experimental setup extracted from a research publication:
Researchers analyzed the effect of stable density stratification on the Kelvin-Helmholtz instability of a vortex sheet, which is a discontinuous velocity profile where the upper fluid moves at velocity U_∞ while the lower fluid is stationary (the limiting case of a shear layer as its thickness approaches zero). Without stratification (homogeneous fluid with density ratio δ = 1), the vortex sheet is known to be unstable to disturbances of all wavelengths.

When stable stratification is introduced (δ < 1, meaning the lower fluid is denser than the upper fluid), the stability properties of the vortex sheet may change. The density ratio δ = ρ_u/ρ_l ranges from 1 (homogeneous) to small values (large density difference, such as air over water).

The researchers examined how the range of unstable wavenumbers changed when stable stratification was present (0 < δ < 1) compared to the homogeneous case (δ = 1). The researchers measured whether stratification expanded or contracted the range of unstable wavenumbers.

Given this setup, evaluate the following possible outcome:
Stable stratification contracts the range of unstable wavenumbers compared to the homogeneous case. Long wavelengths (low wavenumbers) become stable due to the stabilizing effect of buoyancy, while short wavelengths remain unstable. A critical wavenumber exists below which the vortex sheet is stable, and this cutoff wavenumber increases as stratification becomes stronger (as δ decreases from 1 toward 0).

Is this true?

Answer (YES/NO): YES